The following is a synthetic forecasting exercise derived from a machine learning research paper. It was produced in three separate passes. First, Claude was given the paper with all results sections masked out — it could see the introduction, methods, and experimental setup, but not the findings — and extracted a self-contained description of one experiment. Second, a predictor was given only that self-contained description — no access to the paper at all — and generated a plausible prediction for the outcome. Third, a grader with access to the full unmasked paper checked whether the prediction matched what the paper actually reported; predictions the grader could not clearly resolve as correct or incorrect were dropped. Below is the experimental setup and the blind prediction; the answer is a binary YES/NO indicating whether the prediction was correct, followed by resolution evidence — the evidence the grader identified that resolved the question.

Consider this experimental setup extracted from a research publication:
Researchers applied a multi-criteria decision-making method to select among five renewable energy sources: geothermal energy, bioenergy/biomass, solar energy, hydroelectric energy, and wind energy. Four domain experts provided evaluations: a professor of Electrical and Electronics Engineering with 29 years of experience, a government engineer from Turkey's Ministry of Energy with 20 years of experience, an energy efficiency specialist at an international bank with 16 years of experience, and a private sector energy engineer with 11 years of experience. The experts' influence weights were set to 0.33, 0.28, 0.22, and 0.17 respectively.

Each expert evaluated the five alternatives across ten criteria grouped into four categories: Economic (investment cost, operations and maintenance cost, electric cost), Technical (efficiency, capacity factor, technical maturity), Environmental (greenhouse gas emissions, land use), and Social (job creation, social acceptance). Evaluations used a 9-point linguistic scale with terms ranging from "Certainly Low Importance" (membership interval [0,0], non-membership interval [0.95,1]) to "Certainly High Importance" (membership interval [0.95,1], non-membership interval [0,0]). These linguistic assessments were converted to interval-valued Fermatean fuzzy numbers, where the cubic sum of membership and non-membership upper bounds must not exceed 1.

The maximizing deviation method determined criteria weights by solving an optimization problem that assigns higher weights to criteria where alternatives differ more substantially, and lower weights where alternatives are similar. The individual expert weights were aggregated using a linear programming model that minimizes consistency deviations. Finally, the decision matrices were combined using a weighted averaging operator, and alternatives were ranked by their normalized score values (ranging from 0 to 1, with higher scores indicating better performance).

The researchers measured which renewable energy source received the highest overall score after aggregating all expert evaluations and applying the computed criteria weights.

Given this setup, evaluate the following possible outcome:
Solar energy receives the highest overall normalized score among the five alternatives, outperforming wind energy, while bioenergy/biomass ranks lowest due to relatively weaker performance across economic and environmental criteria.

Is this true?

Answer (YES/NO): NO